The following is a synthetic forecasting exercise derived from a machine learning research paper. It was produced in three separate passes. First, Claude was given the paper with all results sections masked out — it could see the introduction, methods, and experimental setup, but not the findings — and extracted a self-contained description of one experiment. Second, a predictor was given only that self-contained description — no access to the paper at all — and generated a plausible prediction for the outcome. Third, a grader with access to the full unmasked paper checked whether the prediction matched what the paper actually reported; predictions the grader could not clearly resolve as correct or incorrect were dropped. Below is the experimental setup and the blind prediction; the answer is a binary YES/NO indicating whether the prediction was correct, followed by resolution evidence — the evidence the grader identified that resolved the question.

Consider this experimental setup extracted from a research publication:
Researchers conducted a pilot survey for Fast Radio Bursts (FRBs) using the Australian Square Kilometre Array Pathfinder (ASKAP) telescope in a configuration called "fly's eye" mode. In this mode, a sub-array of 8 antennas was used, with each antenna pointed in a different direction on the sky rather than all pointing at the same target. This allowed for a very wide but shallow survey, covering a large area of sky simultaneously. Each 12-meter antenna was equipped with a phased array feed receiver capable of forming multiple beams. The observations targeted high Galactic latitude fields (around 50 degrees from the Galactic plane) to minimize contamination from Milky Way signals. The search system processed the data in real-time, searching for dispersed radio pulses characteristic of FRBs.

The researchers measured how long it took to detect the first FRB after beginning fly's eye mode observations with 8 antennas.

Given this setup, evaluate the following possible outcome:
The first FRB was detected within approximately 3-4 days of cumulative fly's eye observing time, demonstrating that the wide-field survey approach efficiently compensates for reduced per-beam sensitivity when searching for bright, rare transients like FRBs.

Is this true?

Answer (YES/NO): YES